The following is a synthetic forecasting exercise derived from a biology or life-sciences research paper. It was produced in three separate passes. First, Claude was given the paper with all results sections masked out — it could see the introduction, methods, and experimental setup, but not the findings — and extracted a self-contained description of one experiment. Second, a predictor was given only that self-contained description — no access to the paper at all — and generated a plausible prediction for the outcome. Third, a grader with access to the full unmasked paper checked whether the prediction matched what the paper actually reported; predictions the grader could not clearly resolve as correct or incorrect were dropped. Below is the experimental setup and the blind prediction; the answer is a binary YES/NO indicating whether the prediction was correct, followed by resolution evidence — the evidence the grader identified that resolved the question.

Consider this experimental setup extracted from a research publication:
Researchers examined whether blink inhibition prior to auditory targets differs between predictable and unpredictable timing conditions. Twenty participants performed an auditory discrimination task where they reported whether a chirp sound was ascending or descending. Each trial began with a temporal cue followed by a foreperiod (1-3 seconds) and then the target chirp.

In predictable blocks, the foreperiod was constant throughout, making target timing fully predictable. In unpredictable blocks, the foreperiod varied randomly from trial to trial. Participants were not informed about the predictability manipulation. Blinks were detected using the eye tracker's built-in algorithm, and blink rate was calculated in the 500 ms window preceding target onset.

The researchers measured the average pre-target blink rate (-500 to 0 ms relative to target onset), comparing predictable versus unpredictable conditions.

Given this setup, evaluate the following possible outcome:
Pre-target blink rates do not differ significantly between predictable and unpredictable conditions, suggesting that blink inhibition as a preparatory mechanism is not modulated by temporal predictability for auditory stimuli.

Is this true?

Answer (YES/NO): NO